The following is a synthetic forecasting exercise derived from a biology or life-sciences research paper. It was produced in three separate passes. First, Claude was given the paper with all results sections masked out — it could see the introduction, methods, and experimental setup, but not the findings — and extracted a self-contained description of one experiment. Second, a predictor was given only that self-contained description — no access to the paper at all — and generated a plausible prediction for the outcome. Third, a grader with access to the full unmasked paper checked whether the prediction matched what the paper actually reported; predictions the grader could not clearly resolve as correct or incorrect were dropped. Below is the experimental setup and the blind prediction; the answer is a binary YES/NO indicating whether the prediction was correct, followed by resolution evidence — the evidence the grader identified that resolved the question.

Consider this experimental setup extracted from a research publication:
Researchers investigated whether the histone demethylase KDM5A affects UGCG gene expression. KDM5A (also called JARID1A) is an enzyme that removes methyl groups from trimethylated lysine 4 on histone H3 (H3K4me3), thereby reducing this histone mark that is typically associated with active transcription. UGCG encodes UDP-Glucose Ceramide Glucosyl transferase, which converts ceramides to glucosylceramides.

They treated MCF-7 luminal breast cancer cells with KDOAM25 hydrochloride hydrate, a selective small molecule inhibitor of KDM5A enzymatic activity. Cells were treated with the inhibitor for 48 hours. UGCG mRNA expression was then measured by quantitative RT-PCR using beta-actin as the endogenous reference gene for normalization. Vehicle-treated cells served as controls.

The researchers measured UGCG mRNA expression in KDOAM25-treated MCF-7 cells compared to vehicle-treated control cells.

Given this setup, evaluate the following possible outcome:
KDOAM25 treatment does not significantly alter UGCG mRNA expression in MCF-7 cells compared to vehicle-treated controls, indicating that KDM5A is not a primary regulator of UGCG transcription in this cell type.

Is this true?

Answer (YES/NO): NO